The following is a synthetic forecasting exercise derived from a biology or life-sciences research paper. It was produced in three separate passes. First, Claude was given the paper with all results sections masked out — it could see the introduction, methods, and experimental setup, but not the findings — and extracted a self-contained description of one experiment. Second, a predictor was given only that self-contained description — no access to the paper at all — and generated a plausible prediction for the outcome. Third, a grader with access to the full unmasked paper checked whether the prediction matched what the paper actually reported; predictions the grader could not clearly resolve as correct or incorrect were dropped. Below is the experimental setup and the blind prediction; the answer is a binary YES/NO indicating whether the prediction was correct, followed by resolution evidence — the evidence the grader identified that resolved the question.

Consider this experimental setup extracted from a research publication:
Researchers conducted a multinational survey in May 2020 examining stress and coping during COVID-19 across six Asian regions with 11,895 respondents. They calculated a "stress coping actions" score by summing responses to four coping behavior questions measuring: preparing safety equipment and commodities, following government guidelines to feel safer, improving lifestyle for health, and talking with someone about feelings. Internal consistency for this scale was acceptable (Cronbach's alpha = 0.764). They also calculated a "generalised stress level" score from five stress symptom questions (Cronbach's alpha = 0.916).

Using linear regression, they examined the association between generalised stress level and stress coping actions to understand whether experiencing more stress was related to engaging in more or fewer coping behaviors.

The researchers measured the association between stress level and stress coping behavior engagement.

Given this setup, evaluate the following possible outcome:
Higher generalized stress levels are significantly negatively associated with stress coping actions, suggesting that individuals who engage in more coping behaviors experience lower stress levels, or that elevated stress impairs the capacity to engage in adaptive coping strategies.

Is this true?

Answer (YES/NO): NO